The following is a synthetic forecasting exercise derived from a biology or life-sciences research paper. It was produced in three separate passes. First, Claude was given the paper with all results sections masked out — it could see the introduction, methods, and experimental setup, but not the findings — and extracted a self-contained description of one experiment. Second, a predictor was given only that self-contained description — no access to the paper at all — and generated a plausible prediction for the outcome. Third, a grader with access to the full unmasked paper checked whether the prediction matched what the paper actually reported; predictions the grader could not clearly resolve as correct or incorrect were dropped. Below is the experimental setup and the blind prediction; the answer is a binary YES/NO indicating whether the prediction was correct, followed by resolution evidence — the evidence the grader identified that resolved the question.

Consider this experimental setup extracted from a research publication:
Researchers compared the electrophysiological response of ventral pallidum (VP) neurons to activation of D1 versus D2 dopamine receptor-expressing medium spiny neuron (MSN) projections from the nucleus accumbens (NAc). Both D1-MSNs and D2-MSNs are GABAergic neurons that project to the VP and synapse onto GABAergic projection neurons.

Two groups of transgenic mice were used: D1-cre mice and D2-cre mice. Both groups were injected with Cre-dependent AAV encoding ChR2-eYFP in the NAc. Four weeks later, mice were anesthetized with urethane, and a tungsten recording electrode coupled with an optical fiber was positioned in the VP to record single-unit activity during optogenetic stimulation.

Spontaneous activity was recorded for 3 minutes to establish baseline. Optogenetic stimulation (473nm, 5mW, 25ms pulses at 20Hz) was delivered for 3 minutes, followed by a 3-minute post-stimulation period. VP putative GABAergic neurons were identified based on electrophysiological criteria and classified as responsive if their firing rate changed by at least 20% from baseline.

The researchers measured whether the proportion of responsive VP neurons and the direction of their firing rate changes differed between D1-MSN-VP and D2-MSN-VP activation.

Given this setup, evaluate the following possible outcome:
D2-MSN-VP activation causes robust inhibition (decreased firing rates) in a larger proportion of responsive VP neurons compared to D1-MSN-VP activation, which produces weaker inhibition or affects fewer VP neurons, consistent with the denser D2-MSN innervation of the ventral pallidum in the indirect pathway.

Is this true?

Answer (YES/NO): YES